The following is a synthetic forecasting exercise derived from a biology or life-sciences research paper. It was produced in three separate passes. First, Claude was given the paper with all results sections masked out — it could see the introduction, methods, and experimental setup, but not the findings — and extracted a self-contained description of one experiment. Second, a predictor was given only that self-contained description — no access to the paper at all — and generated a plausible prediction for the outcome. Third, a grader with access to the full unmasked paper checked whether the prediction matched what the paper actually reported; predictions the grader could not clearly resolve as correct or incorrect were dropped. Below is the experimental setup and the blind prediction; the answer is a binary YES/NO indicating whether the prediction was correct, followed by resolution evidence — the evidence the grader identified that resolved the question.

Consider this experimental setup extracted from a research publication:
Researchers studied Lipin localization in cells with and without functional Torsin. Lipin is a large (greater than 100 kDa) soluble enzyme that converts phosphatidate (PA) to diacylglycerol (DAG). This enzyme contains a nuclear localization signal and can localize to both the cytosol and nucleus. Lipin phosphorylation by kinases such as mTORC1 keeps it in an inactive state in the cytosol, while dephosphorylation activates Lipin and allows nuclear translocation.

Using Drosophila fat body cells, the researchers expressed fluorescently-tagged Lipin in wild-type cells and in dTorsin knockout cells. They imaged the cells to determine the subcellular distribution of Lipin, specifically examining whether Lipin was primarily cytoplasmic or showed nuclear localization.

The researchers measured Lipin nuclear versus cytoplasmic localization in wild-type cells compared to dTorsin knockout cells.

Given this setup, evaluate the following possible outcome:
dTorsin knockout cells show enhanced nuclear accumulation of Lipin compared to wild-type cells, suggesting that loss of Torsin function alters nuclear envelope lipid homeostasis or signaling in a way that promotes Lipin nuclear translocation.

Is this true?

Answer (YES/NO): YES